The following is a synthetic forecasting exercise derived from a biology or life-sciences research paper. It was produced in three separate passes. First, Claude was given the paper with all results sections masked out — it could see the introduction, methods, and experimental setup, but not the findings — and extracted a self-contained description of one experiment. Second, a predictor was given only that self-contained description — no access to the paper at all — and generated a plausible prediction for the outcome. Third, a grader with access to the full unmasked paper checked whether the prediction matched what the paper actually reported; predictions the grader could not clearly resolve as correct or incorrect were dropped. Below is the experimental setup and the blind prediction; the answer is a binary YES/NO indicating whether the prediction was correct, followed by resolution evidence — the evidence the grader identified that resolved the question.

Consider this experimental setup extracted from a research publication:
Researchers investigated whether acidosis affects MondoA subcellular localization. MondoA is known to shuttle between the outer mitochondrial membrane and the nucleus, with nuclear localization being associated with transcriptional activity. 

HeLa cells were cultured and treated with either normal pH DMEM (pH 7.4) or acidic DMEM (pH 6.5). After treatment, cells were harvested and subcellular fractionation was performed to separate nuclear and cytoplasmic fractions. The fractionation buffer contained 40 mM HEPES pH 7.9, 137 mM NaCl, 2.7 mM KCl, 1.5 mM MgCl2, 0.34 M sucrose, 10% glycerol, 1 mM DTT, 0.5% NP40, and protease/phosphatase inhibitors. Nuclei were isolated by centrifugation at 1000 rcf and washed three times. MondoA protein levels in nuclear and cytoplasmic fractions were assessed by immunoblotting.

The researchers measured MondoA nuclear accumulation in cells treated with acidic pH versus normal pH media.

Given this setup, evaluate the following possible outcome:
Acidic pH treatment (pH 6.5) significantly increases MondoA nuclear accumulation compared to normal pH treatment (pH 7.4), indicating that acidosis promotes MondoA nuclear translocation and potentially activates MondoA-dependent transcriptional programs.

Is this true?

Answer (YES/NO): YES